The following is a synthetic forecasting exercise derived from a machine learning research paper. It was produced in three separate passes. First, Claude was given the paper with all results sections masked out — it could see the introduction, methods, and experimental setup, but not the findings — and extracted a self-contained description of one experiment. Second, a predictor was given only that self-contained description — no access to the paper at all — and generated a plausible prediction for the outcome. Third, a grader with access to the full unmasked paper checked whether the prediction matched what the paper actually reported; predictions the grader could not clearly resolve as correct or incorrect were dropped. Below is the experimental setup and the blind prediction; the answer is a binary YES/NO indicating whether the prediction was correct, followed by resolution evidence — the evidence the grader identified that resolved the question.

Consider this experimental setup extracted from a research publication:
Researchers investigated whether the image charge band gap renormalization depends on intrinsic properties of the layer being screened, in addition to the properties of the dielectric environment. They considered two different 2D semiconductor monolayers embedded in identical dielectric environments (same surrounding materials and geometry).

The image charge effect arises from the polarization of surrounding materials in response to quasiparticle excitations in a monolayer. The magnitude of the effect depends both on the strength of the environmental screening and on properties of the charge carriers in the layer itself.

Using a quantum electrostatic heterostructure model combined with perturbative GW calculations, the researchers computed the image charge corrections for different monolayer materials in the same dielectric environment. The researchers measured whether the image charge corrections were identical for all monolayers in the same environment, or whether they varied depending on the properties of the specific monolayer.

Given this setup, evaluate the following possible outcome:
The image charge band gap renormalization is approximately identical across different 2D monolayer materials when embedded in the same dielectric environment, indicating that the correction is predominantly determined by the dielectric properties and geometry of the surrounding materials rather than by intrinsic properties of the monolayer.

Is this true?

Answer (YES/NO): NO